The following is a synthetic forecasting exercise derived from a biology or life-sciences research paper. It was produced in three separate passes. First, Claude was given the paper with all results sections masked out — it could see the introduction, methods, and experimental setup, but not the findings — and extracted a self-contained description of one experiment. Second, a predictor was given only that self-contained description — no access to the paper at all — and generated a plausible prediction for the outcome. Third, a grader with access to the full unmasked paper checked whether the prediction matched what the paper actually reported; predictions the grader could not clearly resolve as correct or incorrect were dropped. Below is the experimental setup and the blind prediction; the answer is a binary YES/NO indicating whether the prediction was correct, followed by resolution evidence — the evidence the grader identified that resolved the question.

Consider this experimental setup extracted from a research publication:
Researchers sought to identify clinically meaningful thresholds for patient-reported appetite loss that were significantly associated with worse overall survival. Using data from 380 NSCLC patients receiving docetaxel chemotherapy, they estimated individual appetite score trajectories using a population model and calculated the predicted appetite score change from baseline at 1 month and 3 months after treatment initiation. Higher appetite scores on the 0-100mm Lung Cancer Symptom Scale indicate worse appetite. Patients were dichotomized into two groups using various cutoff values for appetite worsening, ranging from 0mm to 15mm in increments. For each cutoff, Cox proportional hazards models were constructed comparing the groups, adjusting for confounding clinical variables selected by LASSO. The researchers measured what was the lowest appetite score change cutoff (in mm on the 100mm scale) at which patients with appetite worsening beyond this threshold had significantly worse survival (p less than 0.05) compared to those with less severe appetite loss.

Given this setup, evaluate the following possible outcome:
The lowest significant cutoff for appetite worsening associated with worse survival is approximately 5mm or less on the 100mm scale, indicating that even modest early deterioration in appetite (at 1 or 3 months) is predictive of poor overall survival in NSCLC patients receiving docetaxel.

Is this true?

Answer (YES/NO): NO